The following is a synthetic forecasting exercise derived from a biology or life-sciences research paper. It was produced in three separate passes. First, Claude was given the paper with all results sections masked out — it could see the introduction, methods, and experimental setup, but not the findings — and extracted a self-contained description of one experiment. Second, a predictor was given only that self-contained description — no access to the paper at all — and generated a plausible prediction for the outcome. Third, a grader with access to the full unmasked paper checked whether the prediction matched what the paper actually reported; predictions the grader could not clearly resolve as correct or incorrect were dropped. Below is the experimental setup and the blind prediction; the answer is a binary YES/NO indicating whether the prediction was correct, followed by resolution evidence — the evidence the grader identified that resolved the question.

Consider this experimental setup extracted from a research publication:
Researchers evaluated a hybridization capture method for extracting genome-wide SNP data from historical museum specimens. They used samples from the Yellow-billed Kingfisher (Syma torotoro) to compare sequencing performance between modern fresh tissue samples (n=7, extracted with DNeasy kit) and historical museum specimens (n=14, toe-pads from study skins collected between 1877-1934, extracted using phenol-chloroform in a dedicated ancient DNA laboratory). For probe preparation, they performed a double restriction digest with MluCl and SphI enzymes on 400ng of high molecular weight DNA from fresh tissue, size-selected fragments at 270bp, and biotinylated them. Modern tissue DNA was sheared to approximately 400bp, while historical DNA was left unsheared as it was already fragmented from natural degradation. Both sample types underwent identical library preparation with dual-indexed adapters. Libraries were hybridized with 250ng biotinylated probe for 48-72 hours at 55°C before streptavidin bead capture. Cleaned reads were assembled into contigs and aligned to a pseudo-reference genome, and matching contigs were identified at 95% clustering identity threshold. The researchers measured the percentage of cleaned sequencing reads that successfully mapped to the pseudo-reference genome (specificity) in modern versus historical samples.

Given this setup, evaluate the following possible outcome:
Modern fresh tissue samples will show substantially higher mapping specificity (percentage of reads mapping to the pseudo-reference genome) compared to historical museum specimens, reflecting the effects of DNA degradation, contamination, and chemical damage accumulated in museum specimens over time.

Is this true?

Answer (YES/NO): YES